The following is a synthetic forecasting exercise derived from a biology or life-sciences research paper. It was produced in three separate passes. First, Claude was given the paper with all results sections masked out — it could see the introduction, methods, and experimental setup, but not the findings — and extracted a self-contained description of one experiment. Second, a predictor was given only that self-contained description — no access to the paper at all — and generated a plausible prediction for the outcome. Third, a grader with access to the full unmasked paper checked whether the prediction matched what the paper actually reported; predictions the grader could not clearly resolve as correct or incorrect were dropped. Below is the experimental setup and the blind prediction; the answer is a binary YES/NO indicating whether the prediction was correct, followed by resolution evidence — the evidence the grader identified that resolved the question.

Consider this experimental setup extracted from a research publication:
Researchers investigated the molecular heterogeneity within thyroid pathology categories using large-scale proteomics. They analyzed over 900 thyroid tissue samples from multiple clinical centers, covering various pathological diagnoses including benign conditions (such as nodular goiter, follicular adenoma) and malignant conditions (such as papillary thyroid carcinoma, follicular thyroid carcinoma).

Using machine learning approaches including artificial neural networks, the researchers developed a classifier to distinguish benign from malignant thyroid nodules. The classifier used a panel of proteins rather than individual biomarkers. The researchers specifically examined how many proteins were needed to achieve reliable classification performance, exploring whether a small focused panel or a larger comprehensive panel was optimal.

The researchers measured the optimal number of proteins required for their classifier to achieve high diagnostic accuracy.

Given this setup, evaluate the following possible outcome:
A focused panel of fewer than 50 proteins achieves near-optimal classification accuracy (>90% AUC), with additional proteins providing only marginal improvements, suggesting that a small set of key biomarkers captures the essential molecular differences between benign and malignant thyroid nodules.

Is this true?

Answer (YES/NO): YES